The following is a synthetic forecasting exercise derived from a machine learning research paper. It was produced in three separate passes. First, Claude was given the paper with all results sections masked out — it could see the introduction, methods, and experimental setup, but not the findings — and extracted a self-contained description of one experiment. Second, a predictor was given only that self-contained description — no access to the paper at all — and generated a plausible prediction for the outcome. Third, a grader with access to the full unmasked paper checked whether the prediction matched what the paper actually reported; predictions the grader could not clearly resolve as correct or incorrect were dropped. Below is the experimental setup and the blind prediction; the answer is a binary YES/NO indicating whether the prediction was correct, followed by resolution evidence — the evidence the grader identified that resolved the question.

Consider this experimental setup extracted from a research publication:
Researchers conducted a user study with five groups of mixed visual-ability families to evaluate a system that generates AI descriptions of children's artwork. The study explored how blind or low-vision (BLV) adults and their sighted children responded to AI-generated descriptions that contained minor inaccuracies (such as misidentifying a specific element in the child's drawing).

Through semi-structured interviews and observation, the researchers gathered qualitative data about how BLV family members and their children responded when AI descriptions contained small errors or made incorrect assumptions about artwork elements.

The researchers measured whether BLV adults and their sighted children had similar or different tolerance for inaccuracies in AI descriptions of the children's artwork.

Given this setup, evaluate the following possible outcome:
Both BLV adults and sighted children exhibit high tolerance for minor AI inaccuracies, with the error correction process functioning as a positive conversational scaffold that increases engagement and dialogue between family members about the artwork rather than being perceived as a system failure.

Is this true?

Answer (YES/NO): NO